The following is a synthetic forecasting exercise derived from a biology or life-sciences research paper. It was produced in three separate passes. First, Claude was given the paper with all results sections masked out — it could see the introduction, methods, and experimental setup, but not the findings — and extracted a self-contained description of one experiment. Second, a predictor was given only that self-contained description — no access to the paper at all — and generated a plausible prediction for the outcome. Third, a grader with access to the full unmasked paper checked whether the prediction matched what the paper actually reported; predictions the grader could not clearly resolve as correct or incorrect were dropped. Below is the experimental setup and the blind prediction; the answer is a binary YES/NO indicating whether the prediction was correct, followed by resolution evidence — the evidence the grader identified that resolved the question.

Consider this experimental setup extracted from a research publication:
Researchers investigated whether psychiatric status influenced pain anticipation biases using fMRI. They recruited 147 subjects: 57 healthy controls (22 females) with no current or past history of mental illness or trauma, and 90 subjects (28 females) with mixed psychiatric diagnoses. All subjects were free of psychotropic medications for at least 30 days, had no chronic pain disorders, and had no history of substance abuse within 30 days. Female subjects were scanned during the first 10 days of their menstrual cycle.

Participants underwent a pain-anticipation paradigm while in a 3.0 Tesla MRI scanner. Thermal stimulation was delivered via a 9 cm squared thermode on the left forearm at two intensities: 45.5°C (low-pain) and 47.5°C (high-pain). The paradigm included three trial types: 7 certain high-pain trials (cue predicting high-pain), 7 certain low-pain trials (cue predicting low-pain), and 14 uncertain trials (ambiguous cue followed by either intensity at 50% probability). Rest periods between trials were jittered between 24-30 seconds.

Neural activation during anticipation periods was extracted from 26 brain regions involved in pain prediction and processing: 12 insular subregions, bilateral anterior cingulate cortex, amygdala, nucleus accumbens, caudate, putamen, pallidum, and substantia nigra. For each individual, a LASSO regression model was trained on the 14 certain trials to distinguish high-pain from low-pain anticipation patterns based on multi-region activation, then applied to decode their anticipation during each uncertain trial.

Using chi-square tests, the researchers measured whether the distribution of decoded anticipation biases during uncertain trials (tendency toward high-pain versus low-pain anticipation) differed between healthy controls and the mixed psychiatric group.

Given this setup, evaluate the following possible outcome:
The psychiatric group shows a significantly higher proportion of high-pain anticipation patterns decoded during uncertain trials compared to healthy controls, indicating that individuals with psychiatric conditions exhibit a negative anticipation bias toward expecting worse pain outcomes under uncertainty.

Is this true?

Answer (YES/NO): NO